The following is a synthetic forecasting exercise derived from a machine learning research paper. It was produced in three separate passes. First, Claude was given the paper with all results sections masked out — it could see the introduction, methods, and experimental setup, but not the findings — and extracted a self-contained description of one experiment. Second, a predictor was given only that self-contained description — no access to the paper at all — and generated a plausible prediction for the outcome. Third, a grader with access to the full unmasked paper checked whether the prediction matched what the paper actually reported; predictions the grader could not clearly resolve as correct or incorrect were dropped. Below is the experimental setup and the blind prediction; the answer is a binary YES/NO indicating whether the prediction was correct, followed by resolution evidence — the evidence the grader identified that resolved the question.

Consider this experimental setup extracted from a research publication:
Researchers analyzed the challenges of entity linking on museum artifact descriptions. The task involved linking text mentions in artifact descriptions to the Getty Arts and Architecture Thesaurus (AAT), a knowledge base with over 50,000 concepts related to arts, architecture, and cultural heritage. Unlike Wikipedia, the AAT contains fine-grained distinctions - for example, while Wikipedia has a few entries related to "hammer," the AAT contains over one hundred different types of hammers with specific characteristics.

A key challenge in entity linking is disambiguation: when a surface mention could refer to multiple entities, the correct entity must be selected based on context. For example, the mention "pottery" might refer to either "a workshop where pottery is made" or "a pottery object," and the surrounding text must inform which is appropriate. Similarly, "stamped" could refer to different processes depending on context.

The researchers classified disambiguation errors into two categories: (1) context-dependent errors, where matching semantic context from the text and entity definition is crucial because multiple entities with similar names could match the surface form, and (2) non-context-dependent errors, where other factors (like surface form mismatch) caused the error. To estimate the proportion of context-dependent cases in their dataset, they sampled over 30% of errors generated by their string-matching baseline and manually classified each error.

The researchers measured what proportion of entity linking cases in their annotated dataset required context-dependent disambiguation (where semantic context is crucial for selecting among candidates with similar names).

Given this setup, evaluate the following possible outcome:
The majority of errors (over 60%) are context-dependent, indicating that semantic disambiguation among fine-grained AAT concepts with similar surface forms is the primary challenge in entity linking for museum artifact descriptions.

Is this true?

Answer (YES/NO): NO